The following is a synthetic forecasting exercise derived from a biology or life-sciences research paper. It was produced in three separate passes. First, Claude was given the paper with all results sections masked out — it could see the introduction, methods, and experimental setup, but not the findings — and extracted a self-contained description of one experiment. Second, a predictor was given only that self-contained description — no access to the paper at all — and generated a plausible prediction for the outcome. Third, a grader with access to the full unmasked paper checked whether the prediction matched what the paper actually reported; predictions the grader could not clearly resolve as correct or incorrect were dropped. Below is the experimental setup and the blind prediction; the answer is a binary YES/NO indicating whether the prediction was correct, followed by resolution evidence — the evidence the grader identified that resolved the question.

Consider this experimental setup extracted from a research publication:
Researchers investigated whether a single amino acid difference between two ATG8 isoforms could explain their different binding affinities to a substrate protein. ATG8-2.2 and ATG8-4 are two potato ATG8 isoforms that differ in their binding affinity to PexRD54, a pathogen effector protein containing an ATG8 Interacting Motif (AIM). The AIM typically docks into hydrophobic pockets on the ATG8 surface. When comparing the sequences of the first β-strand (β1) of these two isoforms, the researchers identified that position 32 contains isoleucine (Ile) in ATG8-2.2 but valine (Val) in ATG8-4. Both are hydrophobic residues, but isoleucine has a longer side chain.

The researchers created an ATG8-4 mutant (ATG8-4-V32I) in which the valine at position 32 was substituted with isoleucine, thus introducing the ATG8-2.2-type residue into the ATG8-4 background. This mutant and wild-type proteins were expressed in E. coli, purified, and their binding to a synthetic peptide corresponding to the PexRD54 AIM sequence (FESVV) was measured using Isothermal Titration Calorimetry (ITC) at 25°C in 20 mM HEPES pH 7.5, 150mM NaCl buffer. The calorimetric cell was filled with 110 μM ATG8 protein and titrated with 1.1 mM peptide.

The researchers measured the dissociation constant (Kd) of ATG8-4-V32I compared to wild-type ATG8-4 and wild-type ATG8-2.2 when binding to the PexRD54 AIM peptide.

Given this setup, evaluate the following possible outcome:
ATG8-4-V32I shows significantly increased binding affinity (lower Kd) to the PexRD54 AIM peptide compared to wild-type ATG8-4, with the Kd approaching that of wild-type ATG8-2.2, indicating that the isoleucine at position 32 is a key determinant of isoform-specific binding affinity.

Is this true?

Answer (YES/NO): YES